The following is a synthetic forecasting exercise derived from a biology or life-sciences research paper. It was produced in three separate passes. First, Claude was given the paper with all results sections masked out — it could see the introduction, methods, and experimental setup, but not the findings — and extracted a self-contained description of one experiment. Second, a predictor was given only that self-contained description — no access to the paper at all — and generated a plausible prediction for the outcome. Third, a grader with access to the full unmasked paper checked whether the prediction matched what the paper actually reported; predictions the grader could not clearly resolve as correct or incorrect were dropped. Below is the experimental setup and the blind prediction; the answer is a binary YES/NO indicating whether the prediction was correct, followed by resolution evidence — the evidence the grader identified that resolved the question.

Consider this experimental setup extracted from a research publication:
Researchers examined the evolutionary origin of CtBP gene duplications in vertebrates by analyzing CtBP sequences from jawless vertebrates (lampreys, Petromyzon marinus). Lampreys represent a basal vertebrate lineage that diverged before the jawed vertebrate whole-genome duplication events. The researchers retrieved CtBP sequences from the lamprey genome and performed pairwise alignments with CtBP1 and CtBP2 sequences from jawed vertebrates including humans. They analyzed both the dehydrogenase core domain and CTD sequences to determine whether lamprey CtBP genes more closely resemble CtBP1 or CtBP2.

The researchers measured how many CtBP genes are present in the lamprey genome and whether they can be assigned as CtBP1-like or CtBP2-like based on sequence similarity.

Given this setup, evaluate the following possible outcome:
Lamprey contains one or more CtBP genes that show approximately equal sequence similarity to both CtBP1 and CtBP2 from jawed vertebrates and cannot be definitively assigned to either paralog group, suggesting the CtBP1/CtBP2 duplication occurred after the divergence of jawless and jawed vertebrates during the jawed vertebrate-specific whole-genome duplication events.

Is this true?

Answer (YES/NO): YES